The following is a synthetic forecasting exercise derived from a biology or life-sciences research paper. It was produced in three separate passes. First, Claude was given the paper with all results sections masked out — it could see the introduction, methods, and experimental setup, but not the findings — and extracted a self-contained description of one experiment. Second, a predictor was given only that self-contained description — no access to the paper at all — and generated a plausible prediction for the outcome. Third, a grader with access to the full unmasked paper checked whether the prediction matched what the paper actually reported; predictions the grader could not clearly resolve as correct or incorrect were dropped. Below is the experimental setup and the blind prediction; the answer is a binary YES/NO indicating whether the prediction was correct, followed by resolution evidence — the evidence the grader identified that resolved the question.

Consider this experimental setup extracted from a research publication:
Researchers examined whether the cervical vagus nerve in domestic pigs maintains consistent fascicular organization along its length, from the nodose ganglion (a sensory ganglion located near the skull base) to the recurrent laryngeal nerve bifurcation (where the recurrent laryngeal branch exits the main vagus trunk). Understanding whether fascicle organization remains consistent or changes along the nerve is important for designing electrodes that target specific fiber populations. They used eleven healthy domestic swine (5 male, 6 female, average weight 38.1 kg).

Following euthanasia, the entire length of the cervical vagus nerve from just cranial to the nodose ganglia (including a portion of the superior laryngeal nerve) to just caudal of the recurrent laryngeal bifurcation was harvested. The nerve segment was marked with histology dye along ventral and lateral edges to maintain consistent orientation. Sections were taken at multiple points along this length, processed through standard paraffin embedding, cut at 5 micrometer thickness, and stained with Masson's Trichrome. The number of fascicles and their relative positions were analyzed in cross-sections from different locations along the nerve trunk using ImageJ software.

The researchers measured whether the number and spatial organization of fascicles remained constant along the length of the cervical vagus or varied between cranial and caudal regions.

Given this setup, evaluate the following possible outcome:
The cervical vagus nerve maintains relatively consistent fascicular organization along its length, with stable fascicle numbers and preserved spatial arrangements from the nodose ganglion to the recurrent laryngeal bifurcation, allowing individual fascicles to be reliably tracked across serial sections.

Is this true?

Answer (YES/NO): NO